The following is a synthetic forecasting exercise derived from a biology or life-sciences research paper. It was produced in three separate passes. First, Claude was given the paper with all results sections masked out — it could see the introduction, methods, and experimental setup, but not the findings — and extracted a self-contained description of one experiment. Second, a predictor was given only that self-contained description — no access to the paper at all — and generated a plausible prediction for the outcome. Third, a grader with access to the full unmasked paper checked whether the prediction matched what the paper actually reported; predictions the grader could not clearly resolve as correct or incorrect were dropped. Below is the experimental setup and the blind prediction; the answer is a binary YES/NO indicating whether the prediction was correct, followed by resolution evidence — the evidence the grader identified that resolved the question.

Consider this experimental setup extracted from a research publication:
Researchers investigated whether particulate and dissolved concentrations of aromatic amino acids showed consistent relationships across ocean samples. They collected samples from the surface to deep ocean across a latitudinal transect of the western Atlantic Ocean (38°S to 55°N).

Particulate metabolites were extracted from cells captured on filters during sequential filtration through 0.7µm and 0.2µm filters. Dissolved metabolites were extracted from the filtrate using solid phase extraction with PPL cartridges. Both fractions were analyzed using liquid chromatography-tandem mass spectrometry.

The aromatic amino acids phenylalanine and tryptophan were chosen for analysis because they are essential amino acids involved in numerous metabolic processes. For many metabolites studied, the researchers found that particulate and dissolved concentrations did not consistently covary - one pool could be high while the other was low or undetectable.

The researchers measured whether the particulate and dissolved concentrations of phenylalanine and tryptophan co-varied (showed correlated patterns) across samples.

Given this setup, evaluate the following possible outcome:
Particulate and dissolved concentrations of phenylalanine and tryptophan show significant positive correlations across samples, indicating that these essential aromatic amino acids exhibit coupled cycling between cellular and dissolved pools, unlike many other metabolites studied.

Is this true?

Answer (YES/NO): YES